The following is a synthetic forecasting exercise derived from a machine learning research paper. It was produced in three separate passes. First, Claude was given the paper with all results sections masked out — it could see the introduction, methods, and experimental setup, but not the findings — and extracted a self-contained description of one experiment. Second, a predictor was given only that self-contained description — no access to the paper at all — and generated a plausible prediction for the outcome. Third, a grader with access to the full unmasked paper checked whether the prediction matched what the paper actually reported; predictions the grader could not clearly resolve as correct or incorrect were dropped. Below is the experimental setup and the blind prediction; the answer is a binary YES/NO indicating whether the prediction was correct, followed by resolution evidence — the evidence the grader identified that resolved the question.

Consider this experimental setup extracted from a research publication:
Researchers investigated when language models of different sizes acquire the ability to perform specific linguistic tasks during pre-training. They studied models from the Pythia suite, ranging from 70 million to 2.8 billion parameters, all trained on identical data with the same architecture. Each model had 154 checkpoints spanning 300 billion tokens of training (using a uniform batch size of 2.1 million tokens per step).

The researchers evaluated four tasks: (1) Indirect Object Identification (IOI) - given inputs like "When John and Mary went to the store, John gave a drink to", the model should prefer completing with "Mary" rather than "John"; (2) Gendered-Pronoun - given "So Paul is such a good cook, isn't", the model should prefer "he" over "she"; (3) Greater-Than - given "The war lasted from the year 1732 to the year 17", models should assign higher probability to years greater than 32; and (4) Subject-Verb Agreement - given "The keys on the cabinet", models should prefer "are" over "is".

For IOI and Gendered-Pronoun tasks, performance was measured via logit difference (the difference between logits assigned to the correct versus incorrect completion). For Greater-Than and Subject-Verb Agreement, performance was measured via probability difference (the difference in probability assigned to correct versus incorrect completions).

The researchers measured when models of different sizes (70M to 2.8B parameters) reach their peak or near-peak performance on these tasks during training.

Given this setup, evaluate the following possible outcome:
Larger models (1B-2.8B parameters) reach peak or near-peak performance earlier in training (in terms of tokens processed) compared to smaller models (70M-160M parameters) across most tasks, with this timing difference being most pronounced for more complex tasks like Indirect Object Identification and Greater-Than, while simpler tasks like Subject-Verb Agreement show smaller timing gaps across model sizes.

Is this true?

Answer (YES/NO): NO